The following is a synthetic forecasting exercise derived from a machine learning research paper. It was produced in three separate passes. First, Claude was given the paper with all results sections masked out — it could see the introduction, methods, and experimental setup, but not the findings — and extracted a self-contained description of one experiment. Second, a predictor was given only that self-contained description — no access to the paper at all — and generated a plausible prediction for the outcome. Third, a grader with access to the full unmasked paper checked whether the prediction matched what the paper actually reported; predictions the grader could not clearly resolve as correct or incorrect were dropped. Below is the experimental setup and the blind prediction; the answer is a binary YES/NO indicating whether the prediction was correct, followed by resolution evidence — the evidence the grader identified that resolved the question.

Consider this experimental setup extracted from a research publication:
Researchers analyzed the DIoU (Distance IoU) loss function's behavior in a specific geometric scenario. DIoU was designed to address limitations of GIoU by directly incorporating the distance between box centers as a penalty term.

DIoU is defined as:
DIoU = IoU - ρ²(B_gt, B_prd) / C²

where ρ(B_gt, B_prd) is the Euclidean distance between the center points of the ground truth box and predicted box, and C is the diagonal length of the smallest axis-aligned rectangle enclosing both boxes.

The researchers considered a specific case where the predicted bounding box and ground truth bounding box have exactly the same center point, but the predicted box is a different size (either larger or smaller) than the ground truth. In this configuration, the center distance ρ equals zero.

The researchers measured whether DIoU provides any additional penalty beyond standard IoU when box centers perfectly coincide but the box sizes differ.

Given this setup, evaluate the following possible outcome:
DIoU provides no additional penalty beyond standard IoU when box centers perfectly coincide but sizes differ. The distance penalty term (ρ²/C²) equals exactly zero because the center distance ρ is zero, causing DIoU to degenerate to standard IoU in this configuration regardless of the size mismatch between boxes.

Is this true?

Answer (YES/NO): YES